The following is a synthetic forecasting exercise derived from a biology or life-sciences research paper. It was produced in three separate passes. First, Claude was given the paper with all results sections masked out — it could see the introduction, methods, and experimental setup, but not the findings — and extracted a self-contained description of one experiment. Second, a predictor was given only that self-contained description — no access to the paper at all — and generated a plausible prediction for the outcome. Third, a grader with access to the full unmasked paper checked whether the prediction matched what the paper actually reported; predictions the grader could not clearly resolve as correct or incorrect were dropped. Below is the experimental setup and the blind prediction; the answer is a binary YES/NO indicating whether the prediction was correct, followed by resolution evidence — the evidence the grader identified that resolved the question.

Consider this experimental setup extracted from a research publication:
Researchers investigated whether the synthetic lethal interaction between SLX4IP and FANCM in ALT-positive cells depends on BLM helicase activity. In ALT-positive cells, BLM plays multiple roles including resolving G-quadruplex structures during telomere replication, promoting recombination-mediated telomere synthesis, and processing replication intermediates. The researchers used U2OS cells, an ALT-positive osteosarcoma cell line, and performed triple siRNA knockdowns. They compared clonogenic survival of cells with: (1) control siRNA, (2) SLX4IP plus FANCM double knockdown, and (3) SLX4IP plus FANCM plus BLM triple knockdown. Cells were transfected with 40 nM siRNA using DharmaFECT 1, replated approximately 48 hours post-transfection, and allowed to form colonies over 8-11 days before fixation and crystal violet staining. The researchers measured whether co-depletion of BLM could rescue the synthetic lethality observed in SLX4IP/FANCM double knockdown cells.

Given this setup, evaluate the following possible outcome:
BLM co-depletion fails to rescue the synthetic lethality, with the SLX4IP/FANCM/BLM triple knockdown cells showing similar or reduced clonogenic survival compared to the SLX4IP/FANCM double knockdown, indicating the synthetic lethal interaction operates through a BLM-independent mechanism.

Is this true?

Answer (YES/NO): NO